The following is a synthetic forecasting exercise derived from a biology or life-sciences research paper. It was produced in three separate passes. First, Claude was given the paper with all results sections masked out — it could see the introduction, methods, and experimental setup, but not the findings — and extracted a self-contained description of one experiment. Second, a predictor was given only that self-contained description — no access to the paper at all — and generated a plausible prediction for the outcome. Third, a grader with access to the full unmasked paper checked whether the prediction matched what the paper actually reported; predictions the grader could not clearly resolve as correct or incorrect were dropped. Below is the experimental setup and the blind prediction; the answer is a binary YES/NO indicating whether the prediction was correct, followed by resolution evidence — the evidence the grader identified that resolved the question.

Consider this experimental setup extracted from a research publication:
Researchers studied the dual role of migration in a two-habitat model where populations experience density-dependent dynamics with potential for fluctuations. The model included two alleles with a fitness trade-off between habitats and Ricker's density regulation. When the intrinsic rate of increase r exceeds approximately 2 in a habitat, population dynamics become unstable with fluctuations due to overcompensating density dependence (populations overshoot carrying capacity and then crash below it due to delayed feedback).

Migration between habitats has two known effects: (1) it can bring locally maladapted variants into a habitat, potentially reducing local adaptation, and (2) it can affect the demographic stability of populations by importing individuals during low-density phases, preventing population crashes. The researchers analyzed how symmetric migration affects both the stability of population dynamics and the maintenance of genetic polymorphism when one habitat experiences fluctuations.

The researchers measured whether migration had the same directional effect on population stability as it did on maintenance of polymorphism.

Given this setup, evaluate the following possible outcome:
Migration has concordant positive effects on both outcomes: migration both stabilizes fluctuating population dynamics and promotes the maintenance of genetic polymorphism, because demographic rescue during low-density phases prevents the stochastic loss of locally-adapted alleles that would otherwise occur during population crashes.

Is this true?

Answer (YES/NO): NO